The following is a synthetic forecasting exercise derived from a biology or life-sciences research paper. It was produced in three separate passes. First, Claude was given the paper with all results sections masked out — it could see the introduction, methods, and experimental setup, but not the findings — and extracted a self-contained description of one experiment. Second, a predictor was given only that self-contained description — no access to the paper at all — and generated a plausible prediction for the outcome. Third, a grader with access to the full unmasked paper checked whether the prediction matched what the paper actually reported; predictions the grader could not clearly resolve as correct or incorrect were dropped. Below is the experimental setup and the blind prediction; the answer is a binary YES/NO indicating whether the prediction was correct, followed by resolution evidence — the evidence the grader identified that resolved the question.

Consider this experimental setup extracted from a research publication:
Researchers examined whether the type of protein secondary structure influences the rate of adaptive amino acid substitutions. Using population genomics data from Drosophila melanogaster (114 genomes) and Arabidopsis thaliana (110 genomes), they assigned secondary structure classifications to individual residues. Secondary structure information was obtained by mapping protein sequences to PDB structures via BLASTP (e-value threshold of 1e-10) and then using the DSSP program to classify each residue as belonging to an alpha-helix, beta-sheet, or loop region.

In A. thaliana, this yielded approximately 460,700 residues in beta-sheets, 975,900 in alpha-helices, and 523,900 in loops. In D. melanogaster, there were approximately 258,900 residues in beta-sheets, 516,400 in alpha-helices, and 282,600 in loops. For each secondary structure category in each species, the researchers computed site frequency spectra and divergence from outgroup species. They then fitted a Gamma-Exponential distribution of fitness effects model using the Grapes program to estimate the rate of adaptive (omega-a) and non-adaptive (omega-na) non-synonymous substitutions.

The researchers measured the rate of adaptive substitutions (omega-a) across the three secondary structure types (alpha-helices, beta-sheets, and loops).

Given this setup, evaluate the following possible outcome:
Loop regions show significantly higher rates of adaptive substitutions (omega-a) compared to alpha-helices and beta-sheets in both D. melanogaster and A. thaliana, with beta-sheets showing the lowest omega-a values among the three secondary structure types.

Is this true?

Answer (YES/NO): NO